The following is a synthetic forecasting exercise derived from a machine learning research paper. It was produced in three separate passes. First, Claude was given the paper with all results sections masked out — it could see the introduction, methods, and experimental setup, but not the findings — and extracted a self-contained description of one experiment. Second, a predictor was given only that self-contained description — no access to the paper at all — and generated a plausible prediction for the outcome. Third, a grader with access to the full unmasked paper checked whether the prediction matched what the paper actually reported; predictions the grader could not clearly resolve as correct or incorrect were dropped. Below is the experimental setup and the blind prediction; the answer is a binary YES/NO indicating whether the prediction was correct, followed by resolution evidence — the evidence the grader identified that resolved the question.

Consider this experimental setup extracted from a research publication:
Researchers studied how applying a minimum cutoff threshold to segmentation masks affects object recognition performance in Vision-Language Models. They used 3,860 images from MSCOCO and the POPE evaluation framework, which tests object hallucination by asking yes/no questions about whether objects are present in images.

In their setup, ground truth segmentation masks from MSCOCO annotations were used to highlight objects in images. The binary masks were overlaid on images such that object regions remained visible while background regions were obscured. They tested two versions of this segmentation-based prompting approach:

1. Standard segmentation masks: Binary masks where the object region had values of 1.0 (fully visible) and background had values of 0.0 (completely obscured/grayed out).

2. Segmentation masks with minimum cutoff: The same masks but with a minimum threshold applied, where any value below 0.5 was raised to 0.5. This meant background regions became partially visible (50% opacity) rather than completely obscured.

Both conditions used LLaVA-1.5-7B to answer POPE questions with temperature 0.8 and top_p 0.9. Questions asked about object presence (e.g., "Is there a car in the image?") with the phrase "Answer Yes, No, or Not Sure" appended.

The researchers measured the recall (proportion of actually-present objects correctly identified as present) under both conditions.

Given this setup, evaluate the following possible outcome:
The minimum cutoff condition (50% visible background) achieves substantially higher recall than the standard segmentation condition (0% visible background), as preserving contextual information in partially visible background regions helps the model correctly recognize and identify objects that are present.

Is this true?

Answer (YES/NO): YES